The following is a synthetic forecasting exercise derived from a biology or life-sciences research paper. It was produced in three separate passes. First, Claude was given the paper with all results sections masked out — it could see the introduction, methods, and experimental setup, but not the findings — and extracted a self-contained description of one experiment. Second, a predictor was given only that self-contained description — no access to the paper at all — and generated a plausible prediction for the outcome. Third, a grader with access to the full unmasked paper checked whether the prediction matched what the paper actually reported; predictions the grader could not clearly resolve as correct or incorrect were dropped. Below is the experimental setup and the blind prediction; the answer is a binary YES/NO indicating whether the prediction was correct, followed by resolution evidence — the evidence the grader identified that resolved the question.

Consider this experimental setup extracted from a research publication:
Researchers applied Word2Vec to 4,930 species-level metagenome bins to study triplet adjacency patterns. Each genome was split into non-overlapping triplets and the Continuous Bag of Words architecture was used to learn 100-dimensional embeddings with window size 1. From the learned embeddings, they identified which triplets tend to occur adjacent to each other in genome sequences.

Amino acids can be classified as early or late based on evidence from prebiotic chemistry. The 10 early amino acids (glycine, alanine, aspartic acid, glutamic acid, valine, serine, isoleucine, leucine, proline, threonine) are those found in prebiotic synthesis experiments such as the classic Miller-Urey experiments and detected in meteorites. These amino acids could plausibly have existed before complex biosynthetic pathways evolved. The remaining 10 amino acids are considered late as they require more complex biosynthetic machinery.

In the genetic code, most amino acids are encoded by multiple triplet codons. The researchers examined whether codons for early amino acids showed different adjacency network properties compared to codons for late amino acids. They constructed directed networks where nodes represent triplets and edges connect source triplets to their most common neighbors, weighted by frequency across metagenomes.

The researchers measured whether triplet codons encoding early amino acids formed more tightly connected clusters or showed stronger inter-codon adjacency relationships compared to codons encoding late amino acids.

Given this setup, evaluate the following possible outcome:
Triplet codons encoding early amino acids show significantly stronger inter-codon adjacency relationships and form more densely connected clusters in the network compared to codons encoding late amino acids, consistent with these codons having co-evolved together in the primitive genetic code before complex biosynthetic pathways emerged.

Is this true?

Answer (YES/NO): YES